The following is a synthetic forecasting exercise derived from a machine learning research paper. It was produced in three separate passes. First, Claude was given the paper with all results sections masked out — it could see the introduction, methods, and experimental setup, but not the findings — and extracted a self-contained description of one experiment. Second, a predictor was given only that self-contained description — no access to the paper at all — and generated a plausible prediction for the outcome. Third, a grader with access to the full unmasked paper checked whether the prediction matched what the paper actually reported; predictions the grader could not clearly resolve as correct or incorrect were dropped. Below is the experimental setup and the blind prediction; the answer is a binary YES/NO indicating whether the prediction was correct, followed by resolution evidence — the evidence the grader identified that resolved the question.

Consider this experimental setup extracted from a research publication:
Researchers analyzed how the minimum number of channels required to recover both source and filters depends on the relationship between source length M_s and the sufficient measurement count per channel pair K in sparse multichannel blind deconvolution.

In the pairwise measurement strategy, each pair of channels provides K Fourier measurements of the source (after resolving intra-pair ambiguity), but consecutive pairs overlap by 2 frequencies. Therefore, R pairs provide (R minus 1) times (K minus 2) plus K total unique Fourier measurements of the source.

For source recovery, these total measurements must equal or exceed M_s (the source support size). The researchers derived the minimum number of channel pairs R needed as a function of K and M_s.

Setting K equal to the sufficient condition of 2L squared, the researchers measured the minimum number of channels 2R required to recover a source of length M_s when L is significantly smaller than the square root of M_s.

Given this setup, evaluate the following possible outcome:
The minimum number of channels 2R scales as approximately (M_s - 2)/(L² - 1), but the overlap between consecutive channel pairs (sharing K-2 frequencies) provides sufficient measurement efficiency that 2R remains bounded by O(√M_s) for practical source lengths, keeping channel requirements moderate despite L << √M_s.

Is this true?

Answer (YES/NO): NO